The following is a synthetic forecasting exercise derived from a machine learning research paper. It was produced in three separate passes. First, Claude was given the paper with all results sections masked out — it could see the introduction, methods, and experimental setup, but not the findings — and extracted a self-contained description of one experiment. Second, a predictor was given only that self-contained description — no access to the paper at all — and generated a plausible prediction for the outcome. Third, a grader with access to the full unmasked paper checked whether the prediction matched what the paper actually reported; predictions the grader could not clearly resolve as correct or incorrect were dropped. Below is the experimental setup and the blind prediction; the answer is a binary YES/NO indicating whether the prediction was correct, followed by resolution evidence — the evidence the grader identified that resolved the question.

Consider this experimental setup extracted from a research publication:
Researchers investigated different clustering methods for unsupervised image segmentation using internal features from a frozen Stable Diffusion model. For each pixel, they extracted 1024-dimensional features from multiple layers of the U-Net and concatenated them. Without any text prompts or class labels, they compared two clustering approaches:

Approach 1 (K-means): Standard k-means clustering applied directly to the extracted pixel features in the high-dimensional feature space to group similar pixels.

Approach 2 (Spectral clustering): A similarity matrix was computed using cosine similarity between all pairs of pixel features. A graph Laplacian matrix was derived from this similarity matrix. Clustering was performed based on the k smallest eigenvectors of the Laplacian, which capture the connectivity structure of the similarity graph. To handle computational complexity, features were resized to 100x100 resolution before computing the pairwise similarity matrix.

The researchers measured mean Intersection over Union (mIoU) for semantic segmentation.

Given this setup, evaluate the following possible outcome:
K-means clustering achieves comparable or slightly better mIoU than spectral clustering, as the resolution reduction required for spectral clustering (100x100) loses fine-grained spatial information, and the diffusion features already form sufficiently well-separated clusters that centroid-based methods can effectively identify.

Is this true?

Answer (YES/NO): NO